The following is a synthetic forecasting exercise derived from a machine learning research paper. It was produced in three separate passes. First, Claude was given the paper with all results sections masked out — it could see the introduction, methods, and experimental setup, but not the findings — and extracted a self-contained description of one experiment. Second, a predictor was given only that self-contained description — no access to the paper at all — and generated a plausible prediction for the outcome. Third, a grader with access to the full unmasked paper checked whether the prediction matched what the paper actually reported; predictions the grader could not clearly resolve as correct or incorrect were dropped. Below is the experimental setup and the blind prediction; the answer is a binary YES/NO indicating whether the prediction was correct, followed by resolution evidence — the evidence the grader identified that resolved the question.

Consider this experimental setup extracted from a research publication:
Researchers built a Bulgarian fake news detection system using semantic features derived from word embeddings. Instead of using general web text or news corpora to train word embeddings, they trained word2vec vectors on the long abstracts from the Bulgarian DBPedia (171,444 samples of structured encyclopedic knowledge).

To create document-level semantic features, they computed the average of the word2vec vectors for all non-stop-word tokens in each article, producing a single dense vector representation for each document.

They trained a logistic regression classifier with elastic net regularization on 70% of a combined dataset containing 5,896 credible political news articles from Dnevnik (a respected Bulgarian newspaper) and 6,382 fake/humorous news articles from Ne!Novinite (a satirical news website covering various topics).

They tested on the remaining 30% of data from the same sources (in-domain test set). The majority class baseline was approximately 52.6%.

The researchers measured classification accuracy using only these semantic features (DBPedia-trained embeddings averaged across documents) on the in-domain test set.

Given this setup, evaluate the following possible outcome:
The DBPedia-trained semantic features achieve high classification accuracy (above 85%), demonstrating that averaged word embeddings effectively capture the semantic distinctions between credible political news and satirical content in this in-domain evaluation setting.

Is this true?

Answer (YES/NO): YES